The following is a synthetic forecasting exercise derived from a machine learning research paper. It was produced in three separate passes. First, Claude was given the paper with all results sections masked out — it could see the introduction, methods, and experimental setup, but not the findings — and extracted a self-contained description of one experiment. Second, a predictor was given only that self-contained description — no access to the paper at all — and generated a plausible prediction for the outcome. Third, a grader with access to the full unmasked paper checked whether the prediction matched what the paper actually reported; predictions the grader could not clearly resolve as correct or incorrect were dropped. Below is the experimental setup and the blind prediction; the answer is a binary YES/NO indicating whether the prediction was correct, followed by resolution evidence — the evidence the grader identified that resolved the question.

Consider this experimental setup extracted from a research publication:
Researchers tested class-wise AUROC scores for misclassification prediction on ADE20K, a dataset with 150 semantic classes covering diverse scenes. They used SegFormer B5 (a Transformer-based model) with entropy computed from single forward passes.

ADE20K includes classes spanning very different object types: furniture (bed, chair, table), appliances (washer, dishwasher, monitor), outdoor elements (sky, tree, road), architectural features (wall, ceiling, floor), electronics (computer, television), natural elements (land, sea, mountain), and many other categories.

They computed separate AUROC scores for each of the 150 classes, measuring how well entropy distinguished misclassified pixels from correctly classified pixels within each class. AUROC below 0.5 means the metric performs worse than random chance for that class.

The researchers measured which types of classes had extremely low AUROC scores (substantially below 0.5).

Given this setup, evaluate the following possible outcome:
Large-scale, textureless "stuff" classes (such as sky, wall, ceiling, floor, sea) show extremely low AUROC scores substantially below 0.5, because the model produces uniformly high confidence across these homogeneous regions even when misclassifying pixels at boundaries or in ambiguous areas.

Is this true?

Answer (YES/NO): NO